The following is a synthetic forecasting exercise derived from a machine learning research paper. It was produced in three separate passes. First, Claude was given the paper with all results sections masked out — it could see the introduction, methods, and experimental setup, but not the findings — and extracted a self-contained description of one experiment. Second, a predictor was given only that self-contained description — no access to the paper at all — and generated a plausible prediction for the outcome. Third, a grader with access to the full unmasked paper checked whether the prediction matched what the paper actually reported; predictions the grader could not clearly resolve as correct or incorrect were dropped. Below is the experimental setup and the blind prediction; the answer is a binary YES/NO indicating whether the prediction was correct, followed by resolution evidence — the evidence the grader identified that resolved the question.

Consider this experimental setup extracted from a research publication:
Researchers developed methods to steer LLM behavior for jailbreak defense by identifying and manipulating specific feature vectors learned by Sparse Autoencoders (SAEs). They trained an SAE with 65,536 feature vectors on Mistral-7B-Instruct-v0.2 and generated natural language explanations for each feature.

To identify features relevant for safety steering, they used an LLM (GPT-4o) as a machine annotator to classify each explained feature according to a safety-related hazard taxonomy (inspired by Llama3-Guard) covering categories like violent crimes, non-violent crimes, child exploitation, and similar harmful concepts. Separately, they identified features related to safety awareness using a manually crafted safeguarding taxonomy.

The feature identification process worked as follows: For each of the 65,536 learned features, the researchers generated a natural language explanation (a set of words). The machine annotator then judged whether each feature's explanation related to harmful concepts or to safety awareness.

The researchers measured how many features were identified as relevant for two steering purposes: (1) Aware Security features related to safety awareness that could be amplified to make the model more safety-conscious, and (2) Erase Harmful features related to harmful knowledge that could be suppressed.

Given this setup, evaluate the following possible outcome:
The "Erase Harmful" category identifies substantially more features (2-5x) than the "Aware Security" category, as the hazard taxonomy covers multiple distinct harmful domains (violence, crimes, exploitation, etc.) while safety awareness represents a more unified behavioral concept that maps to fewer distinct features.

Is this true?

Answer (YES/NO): NO